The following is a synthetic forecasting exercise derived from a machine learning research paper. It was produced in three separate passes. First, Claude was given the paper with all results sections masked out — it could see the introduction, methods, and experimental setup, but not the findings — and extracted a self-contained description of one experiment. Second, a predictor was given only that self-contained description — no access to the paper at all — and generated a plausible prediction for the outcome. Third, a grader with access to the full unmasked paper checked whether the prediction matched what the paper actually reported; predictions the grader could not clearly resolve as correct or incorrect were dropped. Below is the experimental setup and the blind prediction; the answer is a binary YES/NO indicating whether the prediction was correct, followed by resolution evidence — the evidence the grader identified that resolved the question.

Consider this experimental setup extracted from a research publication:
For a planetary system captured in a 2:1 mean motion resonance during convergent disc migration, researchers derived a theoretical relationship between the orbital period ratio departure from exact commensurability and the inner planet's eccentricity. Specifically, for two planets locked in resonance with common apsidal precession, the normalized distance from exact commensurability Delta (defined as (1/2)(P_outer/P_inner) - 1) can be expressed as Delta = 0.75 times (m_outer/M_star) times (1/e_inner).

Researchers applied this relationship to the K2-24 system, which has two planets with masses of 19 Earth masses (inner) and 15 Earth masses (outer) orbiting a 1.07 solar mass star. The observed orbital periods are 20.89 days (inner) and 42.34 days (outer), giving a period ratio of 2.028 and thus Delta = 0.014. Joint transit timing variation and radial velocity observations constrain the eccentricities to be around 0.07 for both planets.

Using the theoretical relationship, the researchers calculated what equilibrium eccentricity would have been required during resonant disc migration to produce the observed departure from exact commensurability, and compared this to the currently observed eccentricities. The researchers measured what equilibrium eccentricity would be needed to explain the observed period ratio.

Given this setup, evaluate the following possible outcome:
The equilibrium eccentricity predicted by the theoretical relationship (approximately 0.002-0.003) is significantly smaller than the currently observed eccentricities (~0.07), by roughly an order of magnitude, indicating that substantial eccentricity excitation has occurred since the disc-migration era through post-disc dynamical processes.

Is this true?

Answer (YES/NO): YES